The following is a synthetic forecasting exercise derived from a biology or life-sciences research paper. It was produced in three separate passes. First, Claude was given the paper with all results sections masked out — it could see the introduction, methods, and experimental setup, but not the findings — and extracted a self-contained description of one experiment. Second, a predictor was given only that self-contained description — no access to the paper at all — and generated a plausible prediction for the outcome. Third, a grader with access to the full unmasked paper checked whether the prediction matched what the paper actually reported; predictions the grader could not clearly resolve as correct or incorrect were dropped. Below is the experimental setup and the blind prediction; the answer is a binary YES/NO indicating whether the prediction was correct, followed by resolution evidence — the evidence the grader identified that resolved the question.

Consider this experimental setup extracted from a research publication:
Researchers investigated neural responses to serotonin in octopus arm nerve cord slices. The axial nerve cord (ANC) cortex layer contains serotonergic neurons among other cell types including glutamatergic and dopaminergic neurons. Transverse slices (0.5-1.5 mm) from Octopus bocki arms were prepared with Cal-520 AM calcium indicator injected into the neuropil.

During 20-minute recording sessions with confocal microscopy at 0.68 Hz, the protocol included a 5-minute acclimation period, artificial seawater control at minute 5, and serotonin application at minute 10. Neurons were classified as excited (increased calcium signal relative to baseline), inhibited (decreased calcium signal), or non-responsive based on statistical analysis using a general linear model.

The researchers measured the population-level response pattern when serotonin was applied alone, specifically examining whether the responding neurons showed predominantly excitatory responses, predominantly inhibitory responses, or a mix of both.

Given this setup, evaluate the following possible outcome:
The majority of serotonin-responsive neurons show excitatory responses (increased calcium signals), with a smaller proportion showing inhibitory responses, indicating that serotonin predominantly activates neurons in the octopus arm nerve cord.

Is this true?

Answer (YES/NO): NO